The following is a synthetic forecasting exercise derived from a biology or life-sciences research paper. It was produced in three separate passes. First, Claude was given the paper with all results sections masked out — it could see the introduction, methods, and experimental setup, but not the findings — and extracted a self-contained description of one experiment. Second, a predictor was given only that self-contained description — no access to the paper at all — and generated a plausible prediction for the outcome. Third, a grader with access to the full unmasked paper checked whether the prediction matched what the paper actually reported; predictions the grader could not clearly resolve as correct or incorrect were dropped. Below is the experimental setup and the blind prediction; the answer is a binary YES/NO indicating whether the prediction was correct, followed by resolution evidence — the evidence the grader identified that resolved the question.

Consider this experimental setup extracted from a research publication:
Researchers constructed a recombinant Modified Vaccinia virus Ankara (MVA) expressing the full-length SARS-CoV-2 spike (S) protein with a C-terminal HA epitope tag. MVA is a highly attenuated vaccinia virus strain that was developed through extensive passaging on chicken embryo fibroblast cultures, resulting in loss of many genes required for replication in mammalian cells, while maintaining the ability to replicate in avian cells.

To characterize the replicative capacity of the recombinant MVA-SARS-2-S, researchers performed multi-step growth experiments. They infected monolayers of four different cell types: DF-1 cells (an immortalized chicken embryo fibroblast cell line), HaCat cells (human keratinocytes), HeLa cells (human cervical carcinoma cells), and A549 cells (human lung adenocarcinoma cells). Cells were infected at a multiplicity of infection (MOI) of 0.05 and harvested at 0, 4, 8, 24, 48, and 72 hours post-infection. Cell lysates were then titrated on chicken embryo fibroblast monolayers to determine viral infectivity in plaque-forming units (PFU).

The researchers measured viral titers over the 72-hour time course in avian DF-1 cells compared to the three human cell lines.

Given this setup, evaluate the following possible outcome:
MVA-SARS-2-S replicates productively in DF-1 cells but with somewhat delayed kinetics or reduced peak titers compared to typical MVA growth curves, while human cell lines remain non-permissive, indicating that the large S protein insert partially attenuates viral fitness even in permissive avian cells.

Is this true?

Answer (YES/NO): NO